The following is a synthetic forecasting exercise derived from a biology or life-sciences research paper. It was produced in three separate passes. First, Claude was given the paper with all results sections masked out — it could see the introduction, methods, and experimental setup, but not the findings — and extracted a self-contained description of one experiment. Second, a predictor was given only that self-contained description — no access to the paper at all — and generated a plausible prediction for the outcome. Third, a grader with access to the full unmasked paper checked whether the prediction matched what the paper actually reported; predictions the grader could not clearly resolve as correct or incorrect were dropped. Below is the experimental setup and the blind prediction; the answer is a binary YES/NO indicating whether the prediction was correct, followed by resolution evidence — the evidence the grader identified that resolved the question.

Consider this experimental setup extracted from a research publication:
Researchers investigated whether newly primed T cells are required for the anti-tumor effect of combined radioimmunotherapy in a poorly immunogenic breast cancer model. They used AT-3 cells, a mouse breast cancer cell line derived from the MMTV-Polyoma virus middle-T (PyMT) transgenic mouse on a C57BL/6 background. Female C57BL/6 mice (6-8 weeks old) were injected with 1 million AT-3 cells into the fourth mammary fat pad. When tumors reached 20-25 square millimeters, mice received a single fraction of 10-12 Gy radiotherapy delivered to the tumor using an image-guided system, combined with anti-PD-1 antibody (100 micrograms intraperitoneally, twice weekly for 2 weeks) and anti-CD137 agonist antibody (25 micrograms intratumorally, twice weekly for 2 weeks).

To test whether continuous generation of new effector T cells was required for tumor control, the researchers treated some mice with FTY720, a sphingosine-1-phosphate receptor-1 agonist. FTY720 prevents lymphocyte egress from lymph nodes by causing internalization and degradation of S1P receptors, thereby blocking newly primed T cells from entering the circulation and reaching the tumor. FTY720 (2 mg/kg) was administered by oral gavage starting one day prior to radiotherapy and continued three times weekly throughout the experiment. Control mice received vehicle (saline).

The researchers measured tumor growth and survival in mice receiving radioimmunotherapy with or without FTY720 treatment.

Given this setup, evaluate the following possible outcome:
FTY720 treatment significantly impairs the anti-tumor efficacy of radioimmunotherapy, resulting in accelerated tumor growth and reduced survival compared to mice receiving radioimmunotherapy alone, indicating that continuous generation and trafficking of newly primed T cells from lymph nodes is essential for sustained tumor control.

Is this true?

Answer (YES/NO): YES